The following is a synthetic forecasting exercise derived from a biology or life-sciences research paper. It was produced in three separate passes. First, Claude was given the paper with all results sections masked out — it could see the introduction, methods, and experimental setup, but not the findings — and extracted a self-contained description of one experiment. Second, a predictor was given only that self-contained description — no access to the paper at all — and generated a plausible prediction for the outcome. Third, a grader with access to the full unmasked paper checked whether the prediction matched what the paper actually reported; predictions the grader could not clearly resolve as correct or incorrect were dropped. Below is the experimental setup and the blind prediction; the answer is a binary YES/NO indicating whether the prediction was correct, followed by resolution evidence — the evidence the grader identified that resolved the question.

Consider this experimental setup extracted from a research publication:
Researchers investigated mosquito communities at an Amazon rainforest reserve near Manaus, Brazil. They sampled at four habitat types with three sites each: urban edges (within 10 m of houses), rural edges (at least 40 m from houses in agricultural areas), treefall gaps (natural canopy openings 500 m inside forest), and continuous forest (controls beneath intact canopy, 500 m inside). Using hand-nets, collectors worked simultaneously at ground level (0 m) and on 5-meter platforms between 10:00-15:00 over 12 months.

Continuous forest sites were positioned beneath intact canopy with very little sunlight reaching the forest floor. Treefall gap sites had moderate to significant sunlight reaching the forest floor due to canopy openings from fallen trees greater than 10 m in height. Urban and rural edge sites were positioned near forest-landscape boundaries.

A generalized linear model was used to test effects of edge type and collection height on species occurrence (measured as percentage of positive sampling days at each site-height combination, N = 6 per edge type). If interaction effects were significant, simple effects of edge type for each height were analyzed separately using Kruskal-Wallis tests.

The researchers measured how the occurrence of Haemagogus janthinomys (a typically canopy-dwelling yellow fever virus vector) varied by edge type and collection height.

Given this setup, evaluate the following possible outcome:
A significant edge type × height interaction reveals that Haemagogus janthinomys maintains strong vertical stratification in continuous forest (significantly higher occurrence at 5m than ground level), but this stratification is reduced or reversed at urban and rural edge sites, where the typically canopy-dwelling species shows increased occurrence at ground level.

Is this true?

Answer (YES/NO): NO